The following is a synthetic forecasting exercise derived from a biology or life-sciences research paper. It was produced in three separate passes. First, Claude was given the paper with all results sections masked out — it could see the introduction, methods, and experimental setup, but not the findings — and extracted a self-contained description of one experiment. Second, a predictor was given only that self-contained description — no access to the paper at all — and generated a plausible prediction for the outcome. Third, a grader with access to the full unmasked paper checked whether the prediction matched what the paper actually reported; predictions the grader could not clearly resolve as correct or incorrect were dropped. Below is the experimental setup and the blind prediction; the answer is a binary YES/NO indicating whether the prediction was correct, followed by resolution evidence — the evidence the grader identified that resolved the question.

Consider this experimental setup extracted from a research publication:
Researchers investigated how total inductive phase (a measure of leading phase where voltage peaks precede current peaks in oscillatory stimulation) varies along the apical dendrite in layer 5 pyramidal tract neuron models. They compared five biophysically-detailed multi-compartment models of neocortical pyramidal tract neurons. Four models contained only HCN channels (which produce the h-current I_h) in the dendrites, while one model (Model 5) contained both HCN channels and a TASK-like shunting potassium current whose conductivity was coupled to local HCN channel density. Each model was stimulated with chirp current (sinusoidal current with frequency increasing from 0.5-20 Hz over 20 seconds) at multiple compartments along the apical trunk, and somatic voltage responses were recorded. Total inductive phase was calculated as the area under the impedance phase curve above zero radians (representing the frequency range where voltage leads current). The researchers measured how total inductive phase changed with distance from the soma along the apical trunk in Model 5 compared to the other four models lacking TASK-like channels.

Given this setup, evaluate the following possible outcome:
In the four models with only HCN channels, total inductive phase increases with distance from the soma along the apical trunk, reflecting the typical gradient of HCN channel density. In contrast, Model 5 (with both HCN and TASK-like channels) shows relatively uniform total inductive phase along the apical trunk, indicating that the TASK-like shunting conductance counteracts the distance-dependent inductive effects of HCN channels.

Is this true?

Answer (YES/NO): NO